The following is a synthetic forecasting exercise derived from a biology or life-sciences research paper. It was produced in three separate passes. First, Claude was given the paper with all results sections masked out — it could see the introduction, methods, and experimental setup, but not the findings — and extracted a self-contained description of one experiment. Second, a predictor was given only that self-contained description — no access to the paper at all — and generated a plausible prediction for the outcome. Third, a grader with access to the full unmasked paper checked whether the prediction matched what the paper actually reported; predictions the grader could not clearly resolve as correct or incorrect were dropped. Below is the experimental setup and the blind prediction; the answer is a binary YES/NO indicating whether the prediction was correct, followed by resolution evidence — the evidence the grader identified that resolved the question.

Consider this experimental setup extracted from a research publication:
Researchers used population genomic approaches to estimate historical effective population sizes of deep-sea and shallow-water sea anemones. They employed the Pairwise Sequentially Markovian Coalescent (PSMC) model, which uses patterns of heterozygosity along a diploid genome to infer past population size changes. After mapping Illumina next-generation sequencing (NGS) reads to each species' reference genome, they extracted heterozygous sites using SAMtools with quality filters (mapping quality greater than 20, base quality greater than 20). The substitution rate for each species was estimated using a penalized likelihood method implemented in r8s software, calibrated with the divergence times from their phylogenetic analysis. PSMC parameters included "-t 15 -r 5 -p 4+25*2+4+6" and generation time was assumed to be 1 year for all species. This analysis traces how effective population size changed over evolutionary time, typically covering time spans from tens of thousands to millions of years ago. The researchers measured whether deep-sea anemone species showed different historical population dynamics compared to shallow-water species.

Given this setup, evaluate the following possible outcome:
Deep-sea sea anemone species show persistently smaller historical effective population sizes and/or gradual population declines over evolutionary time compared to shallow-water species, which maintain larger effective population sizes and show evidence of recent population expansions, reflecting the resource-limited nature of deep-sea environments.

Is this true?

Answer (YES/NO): NO